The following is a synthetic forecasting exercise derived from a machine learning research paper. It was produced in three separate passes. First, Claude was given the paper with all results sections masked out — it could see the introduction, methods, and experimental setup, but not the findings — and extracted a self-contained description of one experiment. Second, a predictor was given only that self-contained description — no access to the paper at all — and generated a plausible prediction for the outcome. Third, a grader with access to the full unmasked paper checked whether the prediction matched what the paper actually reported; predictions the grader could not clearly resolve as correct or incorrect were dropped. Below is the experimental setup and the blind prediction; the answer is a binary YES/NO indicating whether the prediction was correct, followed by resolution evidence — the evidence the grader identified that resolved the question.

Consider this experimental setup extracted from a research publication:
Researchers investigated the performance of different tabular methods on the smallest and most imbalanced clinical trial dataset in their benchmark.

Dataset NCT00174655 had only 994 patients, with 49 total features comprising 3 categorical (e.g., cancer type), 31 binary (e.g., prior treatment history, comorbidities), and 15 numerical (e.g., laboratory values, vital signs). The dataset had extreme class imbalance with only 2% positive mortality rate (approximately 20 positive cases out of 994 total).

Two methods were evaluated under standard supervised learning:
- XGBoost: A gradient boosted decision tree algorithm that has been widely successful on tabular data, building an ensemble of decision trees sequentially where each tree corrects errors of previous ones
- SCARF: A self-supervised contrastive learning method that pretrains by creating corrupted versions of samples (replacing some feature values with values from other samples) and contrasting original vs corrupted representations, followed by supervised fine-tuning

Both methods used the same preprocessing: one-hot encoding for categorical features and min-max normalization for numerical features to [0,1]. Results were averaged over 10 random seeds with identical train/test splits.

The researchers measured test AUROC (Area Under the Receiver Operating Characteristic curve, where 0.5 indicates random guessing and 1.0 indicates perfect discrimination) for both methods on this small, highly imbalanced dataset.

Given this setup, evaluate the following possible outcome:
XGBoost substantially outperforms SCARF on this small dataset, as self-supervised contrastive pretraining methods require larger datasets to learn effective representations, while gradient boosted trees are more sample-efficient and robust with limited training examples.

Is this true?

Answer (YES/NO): NO